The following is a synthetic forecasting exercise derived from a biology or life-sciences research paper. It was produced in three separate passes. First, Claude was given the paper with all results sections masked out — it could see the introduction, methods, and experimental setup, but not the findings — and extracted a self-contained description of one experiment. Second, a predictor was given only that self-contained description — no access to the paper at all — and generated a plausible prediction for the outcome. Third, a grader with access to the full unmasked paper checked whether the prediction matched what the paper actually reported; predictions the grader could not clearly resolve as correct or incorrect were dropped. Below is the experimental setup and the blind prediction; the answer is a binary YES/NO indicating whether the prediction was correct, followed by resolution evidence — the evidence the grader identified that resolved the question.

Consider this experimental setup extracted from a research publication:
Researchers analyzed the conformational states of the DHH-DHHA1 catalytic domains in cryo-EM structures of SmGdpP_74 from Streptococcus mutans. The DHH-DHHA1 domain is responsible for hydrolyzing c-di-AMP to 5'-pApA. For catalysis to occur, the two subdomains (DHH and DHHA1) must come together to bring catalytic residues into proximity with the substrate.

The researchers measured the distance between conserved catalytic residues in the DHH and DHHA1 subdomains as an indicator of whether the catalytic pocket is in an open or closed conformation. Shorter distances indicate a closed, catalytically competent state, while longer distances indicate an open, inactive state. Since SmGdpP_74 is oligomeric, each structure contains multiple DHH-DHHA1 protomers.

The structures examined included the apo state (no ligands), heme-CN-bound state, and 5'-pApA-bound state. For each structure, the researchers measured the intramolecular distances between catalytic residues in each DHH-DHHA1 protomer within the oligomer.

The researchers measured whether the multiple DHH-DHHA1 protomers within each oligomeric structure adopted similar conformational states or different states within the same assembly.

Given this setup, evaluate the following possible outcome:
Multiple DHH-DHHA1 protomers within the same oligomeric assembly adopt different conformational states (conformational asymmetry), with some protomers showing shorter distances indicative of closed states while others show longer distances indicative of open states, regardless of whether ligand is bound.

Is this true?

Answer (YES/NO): NO